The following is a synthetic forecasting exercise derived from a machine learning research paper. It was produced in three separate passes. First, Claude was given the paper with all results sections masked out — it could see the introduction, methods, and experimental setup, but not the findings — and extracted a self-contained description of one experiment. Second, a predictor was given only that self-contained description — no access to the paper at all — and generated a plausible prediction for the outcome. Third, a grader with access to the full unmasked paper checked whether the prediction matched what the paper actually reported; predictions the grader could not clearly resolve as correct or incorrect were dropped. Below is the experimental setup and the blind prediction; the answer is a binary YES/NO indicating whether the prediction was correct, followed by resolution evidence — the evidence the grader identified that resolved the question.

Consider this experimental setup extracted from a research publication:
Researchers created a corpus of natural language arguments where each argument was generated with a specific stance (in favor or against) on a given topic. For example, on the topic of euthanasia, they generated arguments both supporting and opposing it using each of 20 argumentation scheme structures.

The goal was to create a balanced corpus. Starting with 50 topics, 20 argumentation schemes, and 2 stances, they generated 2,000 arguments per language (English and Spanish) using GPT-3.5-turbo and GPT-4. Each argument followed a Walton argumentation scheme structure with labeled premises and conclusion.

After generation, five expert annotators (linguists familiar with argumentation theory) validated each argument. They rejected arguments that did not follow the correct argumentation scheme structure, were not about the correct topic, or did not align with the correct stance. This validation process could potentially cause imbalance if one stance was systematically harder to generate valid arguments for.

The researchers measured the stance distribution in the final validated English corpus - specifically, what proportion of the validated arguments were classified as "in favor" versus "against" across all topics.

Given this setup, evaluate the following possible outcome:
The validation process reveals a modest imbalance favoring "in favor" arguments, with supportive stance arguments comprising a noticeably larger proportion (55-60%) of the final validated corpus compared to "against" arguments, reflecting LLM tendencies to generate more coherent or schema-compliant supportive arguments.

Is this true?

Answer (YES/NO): NO